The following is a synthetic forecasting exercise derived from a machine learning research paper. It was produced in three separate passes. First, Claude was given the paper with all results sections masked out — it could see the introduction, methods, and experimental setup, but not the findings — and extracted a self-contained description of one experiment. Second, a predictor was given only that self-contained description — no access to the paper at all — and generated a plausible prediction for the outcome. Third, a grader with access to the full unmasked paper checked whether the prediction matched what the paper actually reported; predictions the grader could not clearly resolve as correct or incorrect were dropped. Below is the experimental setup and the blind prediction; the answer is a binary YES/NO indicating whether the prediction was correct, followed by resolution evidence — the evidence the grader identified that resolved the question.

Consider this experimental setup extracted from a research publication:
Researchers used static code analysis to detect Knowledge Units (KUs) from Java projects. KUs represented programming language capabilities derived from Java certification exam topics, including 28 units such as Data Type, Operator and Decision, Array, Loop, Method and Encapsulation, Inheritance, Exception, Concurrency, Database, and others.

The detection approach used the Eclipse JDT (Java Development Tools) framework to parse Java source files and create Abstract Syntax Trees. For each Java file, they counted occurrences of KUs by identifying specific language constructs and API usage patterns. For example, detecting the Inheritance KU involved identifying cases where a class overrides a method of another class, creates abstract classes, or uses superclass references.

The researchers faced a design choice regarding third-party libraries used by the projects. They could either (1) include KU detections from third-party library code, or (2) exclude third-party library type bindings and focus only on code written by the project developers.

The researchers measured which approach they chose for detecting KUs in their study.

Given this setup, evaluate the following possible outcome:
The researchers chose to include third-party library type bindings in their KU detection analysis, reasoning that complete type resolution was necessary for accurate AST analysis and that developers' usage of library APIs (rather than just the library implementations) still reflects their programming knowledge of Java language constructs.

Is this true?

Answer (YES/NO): NO